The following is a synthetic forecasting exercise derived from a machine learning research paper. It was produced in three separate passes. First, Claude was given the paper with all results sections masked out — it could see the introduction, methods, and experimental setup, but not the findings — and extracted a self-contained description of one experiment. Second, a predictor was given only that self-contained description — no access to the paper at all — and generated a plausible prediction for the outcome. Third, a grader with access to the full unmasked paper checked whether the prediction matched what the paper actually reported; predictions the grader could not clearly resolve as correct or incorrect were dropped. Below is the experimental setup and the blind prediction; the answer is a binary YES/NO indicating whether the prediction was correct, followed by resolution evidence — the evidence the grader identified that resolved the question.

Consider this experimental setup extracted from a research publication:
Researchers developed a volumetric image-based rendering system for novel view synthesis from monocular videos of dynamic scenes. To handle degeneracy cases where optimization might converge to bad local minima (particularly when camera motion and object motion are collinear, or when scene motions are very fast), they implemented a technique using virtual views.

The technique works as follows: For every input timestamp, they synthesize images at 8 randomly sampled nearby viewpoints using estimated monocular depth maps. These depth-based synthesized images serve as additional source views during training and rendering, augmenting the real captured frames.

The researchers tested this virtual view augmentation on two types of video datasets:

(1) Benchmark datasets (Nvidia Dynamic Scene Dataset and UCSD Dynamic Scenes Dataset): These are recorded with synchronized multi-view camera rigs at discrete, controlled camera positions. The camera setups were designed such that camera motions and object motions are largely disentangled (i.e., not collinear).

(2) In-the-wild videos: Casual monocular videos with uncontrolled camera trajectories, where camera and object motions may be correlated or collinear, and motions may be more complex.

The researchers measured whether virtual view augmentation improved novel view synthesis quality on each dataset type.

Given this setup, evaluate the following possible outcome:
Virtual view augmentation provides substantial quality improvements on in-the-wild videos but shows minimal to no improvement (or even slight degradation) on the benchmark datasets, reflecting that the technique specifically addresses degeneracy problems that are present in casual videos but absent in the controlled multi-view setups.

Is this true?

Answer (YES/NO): YES